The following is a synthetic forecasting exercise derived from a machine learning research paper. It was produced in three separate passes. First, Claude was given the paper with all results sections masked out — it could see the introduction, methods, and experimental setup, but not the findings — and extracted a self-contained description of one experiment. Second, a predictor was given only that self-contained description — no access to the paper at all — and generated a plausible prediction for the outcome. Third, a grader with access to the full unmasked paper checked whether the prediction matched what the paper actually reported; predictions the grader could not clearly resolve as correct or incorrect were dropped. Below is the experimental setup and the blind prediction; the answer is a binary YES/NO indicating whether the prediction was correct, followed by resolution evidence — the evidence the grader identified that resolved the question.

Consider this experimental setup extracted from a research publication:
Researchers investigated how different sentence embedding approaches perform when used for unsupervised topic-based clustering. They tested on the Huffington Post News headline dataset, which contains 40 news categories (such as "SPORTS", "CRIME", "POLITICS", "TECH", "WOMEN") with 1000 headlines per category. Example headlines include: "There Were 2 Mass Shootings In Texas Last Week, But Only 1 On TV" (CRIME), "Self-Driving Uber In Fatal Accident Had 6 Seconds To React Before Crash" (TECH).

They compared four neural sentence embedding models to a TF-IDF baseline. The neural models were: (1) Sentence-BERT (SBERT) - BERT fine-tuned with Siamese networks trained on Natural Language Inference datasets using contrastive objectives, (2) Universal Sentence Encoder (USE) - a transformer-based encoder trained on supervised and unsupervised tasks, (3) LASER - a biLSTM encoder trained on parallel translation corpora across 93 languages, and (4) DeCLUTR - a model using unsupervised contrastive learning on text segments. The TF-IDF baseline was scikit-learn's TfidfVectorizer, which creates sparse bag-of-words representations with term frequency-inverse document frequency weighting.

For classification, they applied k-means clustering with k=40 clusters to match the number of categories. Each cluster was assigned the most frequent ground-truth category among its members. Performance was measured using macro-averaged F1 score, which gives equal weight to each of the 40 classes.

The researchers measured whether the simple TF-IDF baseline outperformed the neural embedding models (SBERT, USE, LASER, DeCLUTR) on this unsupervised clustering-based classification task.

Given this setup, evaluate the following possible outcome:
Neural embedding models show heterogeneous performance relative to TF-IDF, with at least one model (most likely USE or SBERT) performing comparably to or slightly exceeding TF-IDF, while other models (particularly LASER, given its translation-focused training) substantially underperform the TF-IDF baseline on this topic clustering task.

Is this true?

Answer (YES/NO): NO